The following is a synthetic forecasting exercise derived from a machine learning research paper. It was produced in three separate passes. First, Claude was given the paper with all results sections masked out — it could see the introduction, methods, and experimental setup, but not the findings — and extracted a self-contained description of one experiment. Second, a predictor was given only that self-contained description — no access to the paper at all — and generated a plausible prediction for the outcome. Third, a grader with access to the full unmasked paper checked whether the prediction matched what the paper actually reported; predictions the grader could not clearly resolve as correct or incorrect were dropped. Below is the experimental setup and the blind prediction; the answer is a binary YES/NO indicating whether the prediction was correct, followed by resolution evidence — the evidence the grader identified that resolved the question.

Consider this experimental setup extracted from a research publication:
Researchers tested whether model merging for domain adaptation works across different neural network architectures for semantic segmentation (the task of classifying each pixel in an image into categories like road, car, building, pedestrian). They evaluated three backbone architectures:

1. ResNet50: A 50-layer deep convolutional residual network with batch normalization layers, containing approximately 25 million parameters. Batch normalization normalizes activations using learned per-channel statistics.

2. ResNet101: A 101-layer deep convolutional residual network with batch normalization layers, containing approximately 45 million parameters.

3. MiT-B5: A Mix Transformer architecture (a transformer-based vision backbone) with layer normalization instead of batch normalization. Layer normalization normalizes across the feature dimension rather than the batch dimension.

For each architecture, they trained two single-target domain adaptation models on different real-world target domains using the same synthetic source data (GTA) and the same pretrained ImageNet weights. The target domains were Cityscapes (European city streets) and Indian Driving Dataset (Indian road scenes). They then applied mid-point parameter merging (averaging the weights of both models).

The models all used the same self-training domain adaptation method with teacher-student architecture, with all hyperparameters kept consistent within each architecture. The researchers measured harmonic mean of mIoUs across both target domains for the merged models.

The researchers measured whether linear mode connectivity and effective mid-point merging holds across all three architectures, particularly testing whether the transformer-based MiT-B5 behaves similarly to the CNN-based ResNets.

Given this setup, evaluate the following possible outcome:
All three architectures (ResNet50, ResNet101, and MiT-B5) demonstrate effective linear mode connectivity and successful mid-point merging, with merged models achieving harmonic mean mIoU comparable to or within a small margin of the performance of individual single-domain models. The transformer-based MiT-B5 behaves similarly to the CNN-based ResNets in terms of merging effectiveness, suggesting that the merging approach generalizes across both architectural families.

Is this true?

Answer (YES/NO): YES